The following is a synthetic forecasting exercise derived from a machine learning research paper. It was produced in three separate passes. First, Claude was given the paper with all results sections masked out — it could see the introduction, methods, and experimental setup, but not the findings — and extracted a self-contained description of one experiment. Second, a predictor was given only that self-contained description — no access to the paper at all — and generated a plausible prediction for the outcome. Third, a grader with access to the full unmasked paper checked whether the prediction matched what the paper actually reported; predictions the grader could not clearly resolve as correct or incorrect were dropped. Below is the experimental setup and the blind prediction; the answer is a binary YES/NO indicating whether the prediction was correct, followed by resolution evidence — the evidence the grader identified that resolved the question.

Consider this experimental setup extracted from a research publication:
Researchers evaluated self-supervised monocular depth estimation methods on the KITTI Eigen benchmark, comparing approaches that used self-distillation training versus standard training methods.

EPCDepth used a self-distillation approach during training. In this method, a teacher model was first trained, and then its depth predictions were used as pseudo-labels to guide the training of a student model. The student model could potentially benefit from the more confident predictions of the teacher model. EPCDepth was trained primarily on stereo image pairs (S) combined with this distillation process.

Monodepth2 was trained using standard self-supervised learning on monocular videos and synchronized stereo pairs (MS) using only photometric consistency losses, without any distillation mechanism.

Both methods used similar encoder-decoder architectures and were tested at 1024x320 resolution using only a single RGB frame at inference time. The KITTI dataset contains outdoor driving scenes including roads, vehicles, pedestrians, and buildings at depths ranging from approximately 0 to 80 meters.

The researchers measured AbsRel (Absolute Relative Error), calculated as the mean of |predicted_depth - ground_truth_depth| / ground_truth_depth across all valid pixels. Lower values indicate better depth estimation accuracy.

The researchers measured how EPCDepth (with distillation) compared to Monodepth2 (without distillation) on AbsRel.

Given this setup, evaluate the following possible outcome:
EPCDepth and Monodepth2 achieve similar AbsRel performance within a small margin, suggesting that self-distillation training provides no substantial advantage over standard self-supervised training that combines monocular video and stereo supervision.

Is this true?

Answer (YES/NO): NO